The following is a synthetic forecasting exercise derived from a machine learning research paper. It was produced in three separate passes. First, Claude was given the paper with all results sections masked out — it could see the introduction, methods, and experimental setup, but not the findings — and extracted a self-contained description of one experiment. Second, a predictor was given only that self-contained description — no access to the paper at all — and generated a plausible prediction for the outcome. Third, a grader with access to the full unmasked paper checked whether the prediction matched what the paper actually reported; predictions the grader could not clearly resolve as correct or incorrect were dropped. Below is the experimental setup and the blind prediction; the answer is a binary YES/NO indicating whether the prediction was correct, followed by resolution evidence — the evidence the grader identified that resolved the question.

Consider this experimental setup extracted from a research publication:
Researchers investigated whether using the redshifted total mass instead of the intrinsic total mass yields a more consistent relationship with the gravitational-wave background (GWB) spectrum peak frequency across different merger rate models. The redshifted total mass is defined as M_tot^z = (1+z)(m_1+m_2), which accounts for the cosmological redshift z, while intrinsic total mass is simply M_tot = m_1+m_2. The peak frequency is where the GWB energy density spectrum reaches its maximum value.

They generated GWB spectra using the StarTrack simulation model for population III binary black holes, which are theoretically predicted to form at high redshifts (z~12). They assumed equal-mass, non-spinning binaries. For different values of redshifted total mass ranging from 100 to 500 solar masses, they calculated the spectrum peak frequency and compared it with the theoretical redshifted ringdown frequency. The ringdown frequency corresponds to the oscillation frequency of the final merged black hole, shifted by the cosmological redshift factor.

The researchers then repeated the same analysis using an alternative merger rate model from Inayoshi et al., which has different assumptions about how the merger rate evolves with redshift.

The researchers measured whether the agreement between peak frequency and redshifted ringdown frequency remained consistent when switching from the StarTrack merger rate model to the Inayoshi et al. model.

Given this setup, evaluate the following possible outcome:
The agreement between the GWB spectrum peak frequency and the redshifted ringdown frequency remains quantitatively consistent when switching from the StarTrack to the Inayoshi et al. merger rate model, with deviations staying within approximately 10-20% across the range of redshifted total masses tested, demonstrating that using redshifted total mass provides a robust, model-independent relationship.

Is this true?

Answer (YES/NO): YES